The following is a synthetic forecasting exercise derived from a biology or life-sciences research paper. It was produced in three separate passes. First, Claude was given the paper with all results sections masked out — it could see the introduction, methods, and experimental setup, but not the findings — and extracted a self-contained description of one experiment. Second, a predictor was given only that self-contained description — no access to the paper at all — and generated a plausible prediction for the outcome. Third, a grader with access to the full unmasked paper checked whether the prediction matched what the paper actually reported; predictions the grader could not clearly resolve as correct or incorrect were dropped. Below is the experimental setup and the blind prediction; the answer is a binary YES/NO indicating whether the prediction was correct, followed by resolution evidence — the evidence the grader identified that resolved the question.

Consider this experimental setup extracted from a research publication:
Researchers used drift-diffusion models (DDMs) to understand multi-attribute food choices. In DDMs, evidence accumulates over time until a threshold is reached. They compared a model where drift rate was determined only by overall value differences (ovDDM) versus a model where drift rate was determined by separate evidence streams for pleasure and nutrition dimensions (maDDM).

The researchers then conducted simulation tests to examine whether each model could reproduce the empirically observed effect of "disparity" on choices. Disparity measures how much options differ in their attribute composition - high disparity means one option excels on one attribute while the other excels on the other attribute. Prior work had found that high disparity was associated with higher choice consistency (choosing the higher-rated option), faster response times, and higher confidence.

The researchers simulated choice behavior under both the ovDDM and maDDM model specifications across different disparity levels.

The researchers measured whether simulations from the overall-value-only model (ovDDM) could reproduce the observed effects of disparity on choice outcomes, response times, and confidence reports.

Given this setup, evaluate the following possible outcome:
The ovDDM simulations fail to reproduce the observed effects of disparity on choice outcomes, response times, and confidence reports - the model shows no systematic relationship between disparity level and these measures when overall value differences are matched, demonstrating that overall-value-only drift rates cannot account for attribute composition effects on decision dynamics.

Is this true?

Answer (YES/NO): YES